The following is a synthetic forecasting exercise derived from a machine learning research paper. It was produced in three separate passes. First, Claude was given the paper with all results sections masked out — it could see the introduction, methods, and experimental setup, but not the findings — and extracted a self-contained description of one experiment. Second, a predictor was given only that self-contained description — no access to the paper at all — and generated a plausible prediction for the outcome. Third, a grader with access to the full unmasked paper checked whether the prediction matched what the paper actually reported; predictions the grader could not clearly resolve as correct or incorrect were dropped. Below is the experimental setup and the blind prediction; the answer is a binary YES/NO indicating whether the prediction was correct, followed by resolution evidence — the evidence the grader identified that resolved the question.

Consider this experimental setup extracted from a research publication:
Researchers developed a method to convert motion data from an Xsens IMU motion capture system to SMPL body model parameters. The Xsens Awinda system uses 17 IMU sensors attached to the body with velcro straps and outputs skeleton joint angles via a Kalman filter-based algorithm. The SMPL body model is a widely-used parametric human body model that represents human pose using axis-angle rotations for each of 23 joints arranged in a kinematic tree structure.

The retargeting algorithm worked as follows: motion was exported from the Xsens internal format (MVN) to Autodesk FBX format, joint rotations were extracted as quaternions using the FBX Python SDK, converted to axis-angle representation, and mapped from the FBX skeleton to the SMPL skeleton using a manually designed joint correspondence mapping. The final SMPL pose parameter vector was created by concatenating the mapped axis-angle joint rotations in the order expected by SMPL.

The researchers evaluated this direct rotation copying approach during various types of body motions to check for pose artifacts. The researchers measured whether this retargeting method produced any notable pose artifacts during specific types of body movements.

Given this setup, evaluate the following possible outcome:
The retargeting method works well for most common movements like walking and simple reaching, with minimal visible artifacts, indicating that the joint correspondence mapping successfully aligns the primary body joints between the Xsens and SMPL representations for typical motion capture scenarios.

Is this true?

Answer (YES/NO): YES